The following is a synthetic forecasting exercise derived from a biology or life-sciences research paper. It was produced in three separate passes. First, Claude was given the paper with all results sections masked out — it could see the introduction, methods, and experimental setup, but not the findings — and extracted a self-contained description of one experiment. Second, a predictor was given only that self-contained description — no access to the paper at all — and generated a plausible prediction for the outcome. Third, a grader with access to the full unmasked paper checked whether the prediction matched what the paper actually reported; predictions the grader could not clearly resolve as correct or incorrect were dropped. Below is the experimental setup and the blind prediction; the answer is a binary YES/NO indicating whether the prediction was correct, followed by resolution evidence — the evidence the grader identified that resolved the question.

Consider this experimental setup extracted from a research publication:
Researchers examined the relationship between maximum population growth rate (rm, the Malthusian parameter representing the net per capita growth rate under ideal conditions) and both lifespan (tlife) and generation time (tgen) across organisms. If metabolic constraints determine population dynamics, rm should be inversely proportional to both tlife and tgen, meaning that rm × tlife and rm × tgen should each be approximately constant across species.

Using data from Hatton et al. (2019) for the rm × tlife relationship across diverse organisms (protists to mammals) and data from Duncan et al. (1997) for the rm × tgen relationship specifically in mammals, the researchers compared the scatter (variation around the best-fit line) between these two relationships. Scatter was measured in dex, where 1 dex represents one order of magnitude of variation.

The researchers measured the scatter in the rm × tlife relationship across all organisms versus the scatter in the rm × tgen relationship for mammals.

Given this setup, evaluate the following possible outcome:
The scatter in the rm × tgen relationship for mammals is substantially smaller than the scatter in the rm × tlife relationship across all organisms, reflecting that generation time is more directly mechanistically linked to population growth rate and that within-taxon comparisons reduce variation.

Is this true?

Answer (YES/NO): YES